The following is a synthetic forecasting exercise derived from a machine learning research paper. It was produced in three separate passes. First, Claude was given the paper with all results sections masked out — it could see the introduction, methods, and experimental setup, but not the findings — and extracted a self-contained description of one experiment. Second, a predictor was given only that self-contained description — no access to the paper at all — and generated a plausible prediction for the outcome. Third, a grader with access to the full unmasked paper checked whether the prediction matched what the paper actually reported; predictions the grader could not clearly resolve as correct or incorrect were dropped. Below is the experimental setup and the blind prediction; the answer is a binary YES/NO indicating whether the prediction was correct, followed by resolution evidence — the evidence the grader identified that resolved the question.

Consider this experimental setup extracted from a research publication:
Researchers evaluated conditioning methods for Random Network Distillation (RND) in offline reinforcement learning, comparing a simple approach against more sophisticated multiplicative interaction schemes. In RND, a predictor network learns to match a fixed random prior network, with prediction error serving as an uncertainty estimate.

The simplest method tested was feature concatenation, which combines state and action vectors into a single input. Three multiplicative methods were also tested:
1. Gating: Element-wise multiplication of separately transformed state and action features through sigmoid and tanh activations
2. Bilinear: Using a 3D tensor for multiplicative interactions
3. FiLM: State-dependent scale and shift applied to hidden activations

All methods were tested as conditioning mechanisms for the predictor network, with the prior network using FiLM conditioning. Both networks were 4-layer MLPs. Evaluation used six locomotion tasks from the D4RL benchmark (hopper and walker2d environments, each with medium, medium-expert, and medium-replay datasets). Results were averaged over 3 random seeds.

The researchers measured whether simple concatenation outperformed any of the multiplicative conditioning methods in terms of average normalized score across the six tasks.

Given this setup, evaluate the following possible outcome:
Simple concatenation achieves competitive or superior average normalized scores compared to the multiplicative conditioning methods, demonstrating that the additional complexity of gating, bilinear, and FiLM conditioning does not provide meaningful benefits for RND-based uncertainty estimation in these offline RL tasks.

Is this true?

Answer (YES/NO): NO